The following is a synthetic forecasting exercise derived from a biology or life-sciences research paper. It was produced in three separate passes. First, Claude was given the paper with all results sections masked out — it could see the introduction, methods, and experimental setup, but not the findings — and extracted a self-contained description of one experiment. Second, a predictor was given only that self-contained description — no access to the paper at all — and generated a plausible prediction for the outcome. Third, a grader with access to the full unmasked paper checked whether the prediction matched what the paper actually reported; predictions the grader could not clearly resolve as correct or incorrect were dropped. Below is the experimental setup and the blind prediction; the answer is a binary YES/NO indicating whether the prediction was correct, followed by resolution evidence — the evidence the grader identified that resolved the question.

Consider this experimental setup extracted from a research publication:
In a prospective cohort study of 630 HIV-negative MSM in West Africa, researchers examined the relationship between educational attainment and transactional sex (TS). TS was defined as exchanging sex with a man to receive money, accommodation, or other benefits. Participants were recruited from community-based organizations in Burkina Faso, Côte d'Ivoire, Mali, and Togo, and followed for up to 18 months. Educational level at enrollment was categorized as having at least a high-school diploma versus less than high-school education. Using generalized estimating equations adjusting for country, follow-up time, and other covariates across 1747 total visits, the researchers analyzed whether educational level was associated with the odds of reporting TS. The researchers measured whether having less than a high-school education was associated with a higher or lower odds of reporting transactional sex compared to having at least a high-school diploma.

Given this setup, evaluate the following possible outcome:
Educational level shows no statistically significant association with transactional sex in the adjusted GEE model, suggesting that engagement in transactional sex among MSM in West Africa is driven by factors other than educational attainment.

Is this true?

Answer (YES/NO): NO